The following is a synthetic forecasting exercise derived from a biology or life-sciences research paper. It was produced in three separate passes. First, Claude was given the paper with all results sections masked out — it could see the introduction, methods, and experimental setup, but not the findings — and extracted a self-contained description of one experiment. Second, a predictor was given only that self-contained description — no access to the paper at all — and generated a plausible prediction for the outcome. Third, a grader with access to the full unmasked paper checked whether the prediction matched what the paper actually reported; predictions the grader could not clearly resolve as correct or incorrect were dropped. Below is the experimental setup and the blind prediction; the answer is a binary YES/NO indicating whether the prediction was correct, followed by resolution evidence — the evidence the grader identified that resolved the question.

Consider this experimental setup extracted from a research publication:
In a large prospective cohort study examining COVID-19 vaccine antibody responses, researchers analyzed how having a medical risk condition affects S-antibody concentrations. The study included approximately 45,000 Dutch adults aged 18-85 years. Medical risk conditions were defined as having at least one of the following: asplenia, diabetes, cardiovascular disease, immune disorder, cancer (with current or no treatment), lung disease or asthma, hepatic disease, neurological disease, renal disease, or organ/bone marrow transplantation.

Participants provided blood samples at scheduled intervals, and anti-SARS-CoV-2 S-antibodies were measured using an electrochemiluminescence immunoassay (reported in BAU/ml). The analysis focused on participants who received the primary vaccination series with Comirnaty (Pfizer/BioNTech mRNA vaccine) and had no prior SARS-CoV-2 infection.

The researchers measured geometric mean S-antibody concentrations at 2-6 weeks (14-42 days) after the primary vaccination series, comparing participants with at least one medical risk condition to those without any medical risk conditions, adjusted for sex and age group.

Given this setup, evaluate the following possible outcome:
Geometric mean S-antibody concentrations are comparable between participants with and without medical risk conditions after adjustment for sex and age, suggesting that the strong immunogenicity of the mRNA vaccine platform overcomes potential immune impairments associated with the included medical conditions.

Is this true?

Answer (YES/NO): NO